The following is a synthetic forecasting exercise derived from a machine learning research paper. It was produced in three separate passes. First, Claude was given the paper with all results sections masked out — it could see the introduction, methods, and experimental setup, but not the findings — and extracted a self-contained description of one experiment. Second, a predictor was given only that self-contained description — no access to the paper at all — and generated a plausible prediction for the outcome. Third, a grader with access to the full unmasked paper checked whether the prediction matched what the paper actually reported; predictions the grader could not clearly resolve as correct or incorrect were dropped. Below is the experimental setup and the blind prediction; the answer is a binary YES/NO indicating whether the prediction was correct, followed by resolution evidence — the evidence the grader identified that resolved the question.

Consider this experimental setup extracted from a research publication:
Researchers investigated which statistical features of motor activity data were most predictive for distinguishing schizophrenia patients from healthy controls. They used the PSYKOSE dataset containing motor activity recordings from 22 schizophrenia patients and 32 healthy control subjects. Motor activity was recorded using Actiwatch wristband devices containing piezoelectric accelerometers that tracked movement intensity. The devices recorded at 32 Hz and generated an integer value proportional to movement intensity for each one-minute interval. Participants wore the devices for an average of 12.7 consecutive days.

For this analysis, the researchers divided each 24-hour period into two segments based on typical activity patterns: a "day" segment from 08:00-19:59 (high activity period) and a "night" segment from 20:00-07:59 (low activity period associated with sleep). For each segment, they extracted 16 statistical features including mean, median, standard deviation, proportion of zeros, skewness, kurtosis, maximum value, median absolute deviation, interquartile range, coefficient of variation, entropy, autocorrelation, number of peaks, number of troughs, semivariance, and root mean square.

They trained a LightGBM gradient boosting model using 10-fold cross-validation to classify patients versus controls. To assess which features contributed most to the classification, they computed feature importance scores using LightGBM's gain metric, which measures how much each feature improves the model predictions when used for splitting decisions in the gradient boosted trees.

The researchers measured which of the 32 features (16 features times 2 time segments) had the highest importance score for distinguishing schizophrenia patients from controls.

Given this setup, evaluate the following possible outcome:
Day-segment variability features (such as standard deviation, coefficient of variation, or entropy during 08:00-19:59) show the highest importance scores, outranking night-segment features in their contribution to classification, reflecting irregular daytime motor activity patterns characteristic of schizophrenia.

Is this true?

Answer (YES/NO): NO